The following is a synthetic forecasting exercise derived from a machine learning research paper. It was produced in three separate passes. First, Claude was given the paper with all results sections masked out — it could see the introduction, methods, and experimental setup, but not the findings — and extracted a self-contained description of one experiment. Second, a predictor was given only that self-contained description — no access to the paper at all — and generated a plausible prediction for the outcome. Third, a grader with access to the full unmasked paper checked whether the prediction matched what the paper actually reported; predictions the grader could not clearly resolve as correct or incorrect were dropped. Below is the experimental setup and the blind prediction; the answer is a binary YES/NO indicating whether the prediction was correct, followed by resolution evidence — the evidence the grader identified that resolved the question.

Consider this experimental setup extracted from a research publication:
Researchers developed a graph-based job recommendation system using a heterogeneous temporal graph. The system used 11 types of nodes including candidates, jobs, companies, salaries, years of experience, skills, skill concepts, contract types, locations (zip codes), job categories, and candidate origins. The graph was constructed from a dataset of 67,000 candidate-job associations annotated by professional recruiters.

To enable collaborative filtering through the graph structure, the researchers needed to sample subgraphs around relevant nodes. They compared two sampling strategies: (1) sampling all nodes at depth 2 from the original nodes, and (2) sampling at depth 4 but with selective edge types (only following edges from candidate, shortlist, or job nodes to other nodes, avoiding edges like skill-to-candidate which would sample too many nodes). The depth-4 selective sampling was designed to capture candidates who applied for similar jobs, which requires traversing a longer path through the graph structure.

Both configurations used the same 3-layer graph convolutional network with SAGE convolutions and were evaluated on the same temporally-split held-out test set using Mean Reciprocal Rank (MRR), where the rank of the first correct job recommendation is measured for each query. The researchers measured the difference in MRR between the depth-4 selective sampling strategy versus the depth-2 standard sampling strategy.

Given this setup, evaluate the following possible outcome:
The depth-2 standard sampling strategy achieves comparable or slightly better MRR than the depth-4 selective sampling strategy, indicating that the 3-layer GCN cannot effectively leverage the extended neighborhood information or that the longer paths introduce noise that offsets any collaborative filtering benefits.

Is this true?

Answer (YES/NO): NO